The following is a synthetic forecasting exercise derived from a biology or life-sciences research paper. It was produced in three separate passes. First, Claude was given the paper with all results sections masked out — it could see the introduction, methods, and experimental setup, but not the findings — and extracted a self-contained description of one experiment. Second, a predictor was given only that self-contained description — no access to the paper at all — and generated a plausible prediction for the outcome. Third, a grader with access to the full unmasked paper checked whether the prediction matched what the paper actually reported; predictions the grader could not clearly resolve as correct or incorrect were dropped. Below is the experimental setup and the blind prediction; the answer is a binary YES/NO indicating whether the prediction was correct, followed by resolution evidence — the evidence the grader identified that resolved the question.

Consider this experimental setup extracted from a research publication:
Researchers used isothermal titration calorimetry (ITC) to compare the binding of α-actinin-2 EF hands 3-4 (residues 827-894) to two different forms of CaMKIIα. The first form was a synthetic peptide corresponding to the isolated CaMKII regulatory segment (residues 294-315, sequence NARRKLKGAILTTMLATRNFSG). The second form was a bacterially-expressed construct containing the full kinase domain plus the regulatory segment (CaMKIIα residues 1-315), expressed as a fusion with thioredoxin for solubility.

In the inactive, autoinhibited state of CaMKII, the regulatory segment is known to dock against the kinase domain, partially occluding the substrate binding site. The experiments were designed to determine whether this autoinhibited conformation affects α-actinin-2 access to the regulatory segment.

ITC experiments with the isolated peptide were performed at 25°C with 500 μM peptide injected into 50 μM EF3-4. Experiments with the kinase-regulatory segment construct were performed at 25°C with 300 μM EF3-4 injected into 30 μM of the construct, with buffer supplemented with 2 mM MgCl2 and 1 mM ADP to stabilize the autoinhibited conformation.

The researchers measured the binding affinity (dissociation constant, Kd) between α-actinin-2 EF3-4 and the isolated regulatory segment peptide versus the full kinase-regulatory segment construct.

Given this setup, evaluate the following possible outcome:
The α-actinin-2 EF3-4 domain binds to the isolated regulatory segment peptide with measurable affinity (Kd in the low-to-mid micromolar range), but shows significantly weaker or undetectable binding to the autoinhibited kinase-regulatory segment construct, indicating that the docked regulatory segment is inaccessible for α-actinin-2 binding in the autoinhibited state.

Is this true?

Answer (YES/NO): YES